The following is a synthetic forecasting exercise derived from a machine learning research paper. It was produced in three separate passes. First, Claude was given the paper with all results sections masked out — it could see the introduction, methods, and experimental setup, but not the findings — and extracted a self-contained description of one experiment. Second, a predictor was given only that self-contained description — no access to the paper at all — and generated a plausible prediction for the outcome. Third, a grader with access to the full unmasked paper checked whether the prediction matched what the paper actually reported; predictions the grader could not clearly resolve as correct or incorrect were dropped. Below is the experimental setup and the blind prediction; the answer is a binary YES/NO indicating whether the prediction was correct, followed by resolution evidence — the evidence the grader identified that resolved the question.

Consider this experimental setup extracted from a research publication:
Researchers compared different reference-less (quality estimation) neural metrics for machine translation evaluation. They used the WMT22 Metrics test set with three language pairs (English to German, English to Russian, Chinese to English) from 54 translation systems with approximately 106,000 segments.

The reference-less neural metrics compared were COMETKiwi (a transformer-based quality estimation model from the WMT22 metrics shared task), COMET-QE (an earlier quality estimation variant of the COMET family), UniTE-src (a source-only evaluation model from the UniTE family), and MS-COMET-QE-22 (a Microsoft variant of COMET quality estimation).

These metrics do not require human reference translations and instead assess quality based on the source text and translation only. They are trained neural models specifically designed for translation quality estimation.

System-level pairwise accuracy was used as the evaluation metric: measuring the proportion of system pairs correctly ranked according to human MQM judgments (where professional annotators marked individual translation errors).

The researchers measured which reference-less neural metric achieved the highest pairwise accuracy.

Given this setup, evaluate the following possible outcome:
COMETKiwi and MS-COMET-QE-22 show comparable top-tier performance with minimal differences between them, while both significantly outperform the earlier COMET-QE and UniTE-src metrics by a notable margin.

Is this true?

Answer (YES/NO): NO